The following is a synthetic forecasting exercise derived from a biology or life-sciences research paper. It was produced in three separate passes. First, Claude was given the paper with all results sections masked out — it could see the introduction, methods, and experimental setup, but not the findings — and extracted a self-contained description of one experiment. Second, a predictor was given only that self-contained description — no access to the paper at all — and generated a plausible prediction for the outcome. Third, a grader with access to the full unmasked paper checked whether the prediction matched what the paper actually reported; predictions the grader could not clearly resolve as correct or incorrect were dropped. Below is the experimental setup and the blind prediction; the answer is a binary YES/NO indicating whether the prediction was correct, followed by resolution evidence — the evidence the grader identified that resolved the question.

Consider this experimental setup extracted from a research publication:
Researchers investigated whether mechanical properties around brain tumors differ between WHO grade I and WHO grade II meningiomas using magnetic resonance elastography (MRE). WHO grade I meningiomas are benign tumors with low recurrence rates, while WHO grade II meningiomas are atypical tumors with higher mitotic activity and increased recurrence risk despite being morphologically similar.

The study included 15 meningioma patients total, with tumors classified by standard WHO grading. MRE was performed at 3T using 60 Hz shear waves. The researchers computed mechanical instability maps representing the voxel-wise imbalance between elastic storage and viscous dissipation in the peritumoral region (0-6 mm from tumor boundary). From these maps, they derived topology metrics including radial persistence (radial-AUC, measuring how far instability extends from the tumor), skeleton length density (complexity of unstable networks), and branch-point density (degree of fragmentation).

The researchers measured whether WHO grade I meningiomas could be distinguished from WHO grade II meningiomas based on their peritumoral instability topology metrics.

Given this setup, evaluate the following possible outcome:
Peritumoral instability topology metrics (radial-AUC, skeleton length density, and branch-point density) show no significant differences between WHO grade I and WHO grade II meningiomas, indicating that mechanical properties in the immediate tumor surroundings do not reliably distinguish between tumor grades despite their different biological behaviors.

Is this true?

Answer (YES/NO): YES